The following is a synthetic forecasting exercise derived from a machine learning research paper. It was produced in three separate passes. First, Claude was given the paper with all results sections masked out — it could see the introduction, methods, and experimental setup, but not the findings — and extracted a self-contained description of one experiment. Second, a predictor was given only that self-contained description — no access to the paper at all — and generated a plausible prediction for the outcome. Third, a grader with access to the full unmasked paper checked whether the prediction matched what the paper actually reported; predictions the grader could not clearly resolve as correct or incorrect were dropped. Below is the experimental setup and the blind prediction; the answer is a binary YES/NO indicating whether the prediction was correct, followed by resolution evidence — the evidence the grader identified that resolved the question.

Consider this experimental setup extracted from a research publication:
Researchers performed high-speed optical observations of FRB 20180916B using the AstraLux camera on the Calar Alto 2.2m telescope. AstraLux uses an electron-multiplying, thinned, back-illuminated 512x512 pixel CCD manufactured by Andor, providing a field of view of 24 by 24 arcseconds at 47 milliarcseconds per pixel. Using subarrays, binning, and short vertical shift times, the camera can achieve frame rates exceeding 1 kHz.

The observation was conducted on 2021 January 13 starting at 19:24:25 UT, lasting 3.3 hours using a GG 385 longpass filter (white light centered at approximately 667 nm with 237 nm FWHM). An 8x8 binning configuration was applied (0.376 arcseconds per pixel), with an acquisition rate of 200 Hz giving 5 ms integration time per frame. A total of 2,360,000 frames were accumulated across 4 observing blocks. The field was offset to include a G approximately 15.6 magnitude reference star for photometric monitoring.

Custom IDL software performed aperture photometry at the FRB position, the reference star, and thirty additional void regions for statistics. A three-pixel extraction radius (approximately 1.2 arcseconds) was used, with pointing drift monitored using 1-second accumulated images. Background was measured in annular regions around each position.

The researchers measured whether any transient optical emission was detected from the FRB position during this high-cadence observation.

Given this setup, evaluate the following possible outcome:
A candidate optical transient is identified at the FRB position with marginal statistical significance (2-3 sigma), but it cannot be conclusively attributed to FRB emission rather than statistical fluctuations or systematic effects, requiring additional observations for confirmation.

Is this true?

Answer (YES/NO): NO